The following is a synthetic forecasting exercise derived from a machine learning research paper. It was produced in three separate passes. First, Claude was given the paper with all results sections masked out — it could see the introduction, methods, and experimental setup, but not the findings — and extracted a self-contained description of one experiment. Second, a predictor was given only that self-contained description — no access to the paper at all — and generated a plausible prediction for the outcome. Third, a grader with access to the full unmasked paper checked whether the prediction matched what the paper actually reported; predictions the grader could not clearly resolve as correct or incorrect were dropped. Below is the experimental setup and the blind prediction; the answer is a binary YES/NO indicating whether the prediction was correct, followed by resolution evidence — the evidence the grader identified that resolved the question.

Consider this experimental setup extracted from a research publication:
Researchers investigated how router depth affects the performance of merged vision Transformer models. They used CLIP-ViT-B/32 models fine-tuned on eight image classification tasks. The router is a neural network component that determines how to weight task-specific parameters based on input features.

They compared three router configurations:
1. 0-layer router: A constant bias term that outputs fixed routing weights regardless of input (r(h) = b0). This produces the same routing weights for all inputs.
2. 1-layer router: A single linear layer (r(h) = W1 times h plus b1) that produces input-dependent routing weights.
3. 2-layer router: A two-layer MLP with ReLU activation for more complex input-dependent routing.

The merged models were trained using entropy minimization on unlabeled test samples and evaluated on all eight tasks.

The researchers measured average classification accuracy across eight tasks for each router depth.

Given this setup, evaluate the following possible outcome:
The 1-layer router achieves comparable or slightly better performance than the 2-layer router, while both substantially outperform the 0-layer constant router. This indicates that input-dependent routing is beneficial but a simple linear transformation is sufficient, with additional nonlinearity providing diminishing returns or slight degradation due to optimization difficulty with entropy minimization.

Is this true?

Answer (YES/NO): NO